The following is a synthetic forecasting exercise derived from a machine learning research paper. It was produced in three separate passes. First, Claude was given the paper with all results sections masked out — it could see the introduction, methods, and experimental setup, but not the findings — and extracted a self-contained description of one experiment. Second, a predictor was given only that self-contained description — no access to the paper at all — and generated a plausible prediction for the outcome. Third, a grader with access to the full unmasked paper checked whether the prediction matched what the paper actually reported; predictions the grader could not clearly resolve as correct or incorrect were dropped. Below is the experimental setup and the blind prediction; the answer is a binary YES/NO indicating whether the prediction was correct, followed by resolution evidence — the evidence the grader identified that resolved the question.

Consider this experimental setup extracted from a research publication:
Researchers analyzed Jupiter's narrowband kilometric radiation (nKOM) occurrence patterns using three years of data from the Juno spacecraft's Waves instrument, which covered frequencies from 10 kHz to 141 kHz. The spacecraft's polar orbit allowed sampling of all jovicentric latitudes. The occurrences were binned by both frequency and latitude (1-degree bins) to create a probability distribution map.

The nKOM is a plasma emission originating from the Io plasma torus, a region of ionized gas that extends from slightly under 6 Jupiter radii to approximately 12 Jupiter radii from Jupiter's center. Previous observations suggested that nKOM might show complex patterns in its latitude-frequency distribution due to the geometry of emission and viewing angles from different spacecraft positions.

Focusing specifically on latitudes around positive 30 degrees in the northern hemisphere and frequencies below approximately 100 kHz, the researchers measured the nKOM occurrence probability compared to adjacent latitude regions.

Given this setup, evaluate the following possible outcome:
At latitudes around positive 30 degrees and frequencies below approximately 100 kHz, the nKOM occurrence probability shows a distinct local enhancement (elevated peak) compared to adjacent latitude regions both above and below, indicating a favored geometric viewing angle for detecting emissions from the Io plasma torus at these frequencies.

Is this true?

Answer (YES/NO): NO